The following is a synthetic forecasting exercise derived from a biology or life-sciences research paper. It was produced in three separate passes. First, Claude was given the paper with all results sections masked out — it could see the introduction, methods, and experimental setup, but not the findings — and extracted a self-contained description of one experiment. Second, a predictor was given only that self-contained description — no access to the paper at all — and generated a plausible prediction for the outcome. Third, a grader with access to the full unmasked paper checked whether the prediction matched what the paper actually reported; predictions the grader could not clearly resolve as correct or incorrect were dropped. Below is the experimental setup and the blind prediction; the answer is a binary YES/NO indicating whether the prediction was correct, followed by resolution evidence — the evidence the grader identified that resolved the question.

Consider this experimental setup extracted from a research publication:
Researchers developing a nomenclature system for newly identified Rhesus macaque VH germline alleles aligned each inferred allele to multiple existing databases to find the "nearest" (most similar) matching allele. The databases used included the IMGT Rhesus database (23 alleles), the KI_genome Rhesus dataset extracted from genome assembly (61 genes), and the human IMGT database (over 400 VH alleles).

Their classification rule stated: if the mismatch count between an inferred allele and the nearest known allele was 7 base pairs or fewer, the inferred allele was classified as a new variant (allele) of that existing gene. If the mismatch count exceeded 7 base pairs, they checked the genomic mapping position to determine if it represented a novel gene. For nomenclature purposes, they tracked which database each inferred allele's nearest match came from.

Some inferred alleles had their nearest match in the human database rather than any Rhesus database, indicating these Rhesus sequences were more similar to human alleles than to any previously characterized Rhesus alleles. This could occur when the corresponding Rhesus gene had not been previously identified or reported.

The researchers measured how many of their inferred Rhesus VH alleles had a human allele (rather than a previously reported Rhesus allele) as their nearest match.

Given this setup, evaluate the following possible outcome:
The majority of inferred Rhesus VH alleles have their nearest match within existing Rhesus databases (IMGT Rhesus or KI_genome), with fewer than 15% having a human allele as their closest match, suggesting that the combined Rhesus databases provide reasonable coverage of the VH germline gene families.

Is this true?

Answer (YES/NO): YES